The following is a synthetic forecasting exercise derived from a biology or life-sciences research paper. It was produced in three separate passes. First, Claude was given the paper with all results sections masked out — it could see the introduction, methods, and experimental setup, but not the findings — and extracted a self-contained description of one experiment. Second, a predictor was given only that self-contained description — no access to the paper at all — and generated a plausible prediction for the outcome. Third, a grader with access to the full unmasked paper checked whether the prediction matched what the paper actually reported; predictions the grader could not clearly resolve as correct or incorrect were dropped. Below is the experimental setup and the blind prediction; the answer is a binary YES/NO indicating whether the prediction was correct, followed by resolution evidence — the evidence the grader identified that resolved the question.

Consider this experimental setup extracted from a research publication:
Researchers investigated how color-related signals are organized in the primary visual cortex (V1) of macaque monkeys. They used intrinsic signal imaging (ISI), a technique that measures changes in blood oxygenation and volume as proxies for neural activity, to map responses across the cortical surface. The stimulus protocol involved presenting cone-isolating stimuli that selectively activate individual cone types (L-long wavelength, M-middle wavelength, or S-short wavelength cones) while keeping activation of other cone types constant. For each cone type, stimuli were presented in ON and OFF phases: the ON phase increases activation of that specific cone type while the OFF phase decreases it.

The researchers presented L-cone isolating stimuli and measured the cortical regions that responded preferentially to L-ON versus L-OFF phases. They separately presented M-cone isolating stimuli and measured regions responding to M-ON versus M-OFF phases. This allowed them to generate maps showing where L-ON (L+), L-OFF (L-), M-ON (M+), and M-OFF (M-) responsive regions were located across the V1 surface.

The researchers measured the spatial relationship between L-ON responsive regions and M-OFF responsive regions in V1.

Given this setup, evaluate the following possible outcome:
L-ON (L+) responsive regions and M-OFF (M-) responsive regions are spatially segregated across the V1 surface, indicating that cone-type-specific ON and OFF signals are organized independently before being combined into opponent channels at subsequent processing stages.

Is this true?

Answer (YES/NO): NO